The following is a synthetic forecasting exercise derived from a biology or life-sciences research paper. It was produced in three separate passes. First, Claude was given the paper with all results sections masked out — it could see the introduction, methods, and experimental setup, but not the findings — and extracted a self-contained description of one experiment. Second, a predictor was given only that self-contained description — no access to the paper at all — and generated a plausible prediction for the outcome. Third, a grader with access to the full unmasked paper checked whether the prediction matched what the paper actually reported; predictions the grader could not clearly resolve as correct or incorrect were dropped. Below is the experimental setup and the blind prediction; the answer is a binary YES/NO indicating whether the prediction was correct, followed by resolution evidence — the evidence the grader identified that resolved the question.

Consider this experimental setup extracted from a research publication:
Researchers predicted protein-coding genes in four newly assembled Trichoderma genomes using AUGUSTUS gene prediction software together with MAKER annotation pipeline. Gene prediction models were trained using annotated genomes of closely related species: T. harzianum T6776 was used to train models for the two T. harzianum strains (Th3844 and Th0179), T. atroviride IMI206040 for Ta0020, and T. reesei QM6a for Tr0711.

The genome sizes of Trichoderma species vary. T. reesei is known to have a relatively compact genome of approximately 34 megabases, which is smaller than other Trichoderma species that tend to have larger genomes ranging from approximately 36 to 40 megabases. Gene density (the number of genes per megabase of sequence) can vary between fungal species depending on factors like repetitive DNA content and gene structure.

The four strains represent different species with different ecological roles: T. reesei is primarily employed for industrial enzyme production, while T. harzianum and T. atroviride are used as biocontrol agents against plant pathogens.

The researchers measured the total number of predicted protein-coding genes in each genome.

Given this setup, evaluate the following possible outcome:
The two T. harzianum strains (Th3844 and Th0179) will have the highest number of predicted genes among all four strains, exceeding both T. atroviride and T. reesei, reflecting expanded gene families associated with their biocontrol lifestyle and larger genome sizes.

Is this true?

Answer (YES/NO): NO